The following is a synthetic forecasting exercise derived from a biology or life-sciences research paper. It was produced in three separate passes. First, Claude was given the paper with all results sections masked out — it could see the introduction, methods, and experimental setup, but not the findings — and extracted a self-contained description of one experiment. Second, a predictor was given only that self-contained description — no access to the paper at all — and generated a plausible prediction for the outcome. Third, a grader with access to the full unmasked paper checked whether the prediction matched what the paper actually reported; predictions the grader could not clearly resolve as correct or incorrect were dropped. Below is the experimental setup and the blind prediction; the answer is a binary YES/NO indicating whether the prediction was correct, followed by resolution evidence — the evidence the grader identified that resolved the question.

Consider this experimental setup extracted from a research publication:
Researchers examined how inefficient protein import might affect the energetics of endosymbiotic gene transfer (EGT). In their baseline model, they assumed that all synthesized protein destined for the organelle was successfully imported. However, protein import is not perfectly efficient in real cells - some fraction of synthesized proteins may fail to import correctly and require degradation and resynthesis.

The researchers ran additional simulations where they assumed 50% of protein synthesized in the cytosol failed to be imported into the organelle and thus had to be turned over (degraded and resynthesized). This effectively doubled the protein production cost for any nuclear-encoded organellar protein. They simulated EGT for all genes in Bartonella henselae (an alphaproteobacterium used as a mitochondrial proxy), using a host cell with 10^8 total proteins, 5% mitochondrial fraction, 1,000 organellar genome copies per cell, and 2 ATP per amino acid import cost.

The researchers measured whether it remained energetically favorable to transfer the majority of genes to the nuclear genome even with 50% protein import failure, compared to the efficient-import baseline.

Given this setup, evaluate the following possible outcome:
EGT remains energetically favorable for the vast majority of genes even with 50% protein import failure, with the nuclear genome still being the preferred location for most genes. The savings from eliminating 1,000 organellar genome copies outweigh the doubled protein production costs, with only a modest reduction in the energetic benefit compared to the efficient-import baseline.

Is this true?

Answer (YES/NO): YES